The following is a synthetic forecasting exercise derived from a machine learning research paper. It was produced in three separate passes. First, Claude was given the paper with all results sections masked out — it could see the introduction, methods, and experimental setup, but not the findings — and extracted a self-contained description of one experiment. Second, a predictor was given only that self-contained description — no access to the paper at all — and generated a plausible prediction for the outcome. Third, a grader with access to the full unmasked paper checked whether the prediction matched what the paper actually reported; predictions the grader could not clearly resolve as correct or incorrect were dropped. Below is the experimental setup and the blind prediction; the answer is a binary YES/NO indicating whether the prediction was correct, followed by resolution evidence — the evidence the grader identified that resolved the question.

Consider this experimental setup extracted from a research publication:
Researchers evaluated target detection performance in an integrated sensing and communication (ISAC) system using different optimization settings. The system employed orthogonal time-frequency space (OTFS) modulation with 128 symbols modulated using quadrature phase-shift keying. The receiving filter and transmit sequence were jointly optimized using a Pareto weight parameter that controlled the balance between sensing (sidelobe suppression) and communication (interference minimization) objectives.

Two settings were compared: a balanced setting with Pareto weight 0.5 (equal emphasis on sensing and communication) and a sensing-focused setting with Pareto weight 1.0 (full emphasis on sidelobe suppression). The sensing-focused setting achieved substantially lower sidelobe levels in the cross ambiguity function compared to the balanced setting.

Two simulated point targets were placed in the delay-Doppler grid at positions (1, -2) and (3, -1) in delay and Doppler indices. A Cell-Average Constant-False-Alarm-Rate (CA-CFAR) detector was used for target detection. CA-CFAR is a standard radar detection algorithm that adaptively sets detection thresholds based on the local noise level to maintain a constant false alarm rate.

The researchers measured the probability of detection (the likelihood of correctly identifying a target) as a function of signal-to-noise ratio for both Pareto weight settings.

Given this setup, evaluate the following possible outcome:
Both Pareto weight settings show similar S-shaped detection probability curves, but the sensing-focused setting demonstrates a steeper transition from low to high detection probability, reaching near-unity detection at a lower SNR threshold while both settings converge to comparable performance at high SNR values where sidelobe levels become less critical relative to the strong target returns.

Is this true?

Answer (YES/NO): NO